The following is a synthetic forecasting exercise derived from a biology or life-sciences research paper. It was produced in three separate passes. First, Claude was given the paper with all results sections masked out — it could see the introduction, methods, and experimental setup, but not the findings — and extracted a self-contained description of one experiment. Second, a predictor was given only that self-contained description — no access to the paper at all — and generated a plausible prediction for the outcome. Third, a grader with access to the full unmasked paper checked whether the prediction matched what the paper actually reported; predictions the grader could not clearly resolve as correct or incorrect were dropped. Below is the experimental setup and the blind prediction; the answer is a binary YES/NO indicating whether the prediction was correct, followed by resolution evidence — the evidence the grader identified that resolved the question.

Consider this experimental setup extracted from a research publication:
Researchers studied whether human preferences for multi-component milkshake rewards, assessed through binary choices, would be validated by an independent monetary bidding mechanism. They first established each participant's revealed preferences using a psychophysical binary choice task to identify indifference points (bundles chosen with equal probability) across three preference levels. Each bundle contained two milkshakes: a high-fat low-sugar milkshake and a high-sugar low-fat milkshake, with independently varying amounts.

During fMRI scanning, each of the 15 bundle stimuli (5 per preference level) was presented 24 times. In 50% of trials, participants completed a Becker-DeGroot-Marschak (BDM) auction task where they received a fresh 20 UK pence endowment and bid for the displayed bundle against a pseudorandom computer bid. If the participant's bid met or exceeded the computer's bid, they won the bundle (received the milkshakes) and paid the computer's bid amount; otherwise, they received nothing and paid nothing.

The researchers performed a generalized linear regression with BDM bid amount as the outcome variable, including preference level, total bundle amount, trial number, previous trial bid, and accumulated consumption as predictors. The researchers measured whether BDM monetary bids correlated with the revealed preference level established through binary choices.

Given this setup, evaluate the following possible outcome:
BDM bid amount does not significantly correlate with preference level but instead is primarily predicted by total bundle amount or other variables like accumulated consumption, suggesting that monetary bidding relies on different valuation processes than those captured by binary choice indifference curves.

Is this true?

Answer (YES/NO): NO